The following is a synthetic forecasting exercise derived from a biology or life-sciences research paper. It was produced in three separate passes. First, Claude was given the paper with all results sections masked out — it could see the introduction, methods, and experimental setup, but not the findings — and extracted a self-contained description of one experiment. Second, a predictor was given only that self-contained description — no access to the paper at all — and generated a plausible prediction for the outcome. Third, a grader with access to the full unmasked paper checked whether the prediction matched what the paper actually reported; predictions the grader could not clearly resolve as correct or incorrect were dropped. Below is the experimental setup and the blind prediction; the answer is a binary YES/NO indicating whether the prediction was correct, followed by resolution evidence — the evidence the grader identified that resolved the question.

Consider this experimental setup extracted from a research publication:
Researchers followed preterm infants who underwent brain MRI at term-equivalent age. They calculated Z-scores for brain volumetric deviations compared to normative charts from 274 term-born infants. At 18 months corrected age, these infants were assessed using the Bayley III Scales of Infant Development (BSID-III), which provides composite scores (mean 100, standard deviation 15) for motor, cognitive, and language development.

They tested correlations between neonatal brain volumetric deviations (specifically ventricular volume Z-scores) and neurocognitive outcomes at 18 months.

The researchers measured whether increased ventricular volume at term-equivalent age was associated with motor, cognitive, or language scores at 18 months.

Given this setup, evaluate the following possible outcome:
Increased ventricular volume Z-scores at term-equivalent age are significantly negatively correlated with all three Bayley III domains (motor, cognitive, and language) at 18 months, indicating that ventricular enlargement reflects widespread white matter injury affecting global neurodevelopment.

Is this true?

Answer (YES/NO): NO